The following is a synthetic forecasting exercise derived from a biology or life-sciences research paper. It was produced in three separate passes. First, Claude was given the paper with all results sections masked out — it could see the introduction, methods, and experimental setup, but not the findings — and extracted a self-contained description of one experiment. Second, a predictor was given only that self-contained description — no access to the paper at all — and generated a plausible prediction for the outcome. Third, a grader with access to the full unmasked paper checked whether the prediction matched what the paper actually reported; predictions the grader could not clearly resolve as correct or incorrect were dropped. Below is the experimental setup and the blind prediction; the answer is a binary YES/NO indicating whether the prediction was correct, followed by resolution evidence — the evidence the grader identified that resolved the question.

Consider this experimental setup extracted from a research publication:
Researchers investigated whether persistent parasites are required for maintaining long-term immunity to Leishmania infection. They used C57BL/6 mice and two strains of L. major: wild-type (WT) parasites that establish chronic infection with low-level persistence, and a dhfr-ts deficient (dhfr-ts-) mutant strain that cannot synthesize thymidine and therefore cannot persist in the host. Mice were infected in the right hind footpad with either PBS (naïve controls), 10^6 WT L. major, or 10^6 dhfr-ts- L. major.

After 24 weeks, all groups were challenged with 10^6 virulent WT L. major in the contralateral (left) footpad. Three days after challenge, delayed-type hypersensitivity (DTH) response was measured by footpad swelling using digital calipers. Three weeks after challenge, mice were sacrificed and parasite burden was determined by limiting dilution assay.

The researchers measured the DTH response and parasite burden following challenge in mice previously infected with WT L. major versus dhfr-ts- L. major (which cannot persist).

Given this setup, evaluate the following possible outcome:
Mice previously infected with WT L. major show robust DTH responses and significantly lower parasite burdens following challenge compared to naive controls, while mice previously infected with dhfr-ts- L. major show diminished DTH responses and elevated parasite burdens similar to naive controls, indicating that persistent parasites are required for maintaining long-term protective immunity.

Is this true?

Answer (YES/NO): YES